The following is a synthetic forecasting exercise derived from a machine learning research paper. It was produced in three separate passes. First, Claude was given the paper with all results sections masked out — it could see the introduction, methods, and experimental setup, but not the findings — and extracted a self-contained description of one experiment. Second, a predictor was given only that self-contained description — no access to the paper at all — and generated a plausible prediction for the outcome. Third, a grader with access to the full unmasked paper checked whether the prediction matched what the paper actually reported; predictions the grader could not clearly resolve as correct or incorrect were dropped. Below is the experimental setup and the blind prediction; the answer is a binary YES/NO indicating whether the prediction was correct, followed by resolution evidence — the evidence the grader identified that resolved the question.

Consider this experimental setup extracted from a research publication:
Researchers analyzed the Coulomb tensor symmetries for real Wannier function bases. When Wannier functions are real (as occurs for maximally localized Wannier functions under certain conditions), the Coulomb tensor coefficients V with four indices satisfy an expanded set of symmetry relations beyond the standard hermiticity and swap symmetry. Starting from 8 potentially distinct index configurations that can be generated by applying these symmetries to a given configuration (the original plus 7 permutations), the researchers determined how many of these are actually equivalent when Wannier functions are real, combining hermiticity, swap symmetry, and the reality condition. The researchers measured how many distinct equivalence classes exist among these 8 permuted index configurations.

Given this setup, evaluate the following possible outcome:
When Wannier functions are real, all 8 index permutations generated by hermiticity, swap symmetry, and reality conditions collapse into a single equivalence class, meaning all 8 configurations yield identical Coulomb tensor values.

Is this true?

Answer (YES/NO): YES